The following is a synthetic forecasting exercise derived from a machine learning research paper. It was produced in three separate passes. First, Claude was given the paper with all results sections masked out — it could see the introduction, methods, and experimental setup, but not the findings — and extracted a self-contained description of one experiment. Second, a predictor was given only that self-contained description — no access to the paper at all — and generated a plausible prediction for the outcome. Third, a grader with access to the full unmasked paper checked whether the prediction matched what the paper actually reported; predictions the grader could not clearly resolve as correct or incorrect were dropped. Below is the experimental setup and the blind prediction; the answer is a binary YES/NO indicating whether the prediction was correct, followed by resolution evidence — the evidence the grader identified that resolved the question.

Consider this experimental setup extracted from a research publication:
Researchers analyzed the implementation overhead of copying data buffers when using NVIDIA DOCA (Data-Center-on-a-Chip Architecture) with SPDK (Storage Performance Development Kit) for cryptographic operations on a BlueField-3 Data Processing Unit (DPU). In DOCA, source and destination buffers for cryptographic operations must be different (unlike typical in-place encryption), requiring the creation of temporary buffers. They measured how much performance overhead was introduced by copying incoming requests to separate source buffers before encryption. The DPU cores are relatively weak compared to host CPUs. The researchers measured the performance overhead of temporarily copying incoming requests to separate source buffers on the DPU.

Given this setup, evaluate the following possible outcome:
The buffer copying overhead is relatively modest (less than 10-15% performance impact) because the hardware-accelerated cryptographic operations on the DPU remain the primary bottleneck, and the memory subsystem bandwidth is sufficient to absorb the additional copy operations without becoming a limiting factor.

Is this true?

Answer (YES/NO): NO